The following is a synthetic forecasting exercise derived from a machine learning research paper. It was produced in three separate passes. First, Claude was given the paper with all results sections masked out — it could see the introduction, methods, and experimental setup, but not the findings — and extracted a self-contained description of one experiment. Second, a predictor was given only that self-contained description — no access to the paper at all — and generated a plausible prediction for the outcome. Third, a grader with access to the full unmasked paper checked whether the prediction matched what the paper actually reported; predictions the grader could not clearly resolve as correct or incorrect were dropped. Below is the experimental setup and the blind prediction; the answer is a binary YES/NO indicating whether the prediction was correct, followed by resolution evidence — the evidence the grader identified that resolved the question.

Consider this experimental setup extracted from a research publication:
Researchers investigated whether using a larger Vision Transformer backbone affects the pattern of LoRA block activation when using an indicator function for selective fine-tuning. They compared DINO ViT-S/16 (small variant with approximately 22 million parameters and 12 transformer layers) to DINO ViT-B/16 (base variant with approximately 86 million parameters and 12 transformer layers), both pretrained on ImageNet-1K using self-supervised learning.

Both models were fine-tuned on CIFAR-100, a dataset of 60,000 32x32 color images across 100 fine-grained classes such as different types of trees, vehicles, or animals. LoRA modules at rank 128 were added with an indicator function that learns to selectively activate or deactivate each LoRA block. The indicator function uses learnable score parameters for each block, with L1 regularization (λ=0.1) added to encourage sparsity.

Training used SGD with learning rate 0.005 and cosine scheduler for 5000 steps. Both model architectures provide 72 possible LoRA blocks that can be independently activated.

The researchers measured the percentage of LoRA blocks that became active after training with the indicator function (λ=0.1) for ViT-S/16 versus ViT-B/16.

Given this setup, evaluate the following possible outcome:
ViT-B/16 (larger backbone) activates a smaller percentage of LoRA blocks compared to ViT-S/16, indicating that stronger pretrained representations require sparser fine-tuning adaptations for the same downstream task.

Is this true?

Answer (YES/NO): NO